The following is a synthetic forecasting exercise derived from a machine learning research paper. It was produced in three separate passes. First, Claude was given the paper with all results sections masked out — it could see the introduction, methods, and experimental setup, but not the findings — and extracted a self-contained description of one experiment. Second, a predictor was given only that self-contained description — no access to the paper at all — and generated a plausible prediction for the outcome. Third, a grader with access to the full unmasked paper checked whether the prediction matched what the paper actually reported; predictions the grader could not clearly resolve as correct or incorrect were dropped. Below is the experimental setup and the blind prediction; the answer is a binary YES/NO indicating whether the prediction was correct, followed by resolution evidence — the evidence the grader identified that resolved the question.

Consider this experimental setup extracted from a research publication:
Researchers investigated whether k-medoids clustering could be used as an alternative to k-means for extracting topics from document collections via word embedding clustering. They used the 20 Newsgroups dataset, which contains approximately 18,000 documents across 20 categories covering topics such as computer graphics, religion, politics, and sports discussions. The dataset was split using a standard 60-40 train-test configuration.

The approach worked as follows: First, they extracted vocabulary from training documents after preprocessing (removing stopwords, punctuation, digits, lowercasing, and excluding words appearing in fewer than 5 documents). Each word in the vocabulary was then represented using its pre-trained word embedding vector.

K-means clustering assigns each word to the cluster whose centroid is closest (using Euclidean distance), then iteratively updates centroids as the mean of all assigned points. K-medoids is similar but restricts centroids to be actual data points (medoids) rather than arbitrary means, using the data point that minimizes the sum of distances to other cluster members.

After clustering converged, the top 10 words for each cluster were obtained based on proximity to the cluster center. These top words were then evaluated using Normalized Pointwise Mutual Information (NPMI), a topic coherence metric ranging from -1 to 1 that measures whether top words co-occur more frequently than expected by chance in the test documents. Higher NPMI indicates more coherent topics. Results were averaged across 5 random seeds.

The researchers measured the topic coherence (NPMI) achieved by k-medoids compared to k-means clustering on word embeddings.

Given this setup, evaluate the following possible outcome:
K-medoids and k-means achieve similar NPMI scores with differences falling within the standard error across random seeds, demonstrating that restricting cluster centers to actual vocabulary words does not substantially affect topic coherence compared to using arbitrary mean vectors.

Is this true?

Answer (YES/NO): NO